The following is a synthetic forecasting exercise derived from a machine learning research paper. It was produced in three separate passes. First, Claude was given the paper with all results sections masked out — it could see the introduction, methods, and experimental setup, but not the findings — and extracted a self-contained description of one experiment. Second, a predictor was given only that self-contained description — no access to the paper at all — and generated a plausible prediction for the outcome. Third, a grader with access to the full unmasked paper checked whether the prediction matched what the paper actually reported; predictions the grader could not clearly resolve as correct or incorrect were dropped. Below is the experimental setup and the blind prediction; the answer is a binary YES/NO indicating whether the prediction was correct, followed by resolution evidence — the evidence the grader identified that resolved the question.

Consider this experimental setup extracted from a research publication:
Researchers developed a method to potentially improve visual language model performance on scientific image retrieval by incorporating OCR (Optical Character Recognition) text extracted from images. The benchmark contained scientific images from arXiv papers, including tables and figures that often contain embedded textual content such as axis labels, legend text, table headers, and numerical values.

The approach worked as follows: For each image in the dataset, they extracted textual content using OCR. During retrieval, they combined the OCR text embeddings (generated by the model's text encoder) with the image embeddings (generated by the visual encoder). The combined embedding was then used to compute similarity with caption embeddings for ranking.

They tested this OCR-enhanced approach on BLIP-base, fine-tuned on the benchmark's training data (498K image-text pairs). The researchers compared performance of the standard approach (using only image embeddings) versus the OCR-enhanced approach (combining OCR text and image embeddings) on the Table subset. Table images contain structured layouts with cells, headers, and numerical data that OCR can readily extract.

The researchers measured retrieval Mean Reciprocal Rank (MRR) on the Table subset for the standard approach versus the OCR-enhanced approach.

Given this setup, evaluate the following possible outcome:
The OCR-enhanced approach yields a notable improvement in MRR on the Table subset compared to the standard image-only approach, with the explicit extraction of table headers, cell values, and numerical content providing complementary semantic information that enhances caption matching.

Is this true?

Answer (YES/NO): YES